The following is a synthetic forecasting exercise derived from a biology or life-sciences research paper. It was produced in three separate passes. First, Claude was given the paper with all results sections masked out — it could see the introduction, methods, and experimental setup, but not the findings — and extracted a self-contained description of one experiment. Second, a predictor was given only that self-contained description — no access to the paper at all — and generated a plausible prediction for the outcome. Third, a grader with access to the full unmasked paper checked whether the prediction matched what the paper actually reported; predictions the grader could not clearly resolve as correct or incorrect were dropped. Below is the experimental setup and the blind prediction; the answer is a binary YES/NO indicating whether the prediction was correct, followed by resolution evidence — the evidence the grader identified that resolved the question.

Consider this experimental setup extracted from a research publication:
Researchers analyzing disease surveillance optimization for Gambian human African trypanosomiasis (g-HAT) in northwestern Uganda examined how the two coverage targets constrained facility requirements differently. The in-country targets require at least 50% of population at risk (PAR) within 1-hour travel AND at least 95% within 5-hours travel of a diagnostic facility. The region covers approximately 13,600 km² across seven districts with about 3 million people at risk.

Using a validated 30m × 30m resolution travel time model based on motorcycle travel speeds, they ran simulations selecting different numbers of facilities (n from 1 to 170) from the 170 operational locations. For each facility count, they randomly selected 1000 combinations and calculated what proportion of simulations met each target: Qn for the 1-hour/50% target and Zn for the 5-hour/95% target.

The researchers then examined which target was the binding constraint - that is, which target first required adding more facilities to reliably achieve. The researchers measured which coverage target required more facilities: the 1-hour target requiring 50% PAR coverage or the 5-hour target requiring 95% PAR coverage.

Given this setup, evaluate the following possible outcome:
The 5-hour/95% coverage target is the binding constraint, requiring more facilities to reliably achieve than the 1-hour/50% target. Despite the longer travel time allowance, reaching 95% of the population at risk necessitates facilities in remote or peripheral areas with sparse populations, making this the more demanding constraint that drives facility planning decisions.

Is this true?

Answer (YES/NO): NO